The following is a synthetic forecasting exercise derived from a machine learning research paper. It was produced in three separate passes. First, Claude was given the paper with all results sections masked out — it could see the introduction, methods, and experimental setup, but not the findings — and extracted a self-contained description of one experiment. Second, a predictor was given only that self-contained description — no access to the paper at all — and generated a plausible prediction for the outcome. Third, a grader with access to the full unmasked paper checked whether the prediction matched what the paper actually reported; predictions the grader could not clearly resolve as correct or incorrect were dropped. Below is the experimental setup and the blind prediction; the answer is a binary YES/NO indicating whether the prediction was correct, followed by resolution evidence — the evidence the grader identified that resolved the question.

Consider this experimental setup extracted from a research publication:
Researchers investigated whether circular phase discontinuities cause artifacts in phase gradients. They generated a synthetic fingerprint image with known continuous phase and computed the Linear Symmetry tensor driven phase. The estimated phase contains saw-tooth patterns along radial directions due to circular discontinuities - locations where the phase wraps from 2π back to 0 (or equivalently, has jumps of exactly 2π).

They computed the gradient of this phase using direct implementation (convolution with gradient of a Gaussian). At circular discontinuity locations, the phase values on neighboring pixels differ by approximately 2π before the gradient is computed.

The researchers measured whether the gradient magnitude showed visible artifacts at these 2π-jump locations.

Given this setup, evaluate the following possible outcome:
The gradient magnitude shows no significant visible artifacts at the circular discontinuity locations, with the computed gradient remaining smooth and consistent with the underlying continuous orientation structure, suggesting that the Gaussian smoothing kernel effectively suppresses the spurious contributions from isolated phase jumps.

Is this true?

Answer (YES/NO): NO